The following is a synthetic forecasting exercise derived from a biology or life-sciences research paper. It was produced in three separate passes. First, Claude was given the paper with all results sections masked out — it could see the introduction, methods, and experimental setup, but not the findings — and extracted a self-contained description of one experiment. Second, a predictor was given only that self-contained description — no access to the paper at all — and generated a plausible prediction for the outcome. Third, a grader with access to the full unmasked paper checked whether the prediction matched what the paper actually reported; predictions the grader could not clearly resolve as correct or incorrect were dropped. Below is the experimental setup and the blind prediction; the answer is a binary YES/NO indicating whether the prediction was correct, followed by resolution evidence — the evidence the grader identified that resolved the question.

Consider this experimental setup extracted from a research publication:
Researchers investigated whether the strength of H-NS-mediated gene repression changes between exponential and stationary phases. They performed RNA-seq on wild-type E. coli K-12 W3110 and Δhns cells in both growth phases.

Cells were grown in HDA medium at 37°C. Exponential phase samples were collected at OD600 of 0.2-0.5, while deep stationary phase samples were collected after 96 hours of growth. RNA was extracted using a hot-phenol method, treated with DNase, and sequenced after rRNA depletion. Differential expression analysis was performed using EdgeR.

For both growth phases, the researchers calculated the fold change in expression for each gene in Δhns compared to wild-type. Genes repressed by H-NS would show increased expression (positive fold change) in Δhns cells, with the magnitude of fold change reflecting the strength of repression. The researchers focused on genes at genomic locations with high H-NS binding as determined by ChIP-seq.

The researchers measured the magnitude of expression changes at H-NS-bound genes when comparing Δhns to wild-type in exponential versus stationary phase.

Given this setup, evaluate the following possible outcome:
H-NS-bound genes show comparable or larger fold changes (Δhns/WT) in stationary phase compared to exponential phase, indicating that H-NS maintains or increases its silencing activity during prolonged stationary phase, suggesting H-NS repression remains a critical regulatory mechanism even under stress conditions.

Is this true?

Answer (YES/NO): YES